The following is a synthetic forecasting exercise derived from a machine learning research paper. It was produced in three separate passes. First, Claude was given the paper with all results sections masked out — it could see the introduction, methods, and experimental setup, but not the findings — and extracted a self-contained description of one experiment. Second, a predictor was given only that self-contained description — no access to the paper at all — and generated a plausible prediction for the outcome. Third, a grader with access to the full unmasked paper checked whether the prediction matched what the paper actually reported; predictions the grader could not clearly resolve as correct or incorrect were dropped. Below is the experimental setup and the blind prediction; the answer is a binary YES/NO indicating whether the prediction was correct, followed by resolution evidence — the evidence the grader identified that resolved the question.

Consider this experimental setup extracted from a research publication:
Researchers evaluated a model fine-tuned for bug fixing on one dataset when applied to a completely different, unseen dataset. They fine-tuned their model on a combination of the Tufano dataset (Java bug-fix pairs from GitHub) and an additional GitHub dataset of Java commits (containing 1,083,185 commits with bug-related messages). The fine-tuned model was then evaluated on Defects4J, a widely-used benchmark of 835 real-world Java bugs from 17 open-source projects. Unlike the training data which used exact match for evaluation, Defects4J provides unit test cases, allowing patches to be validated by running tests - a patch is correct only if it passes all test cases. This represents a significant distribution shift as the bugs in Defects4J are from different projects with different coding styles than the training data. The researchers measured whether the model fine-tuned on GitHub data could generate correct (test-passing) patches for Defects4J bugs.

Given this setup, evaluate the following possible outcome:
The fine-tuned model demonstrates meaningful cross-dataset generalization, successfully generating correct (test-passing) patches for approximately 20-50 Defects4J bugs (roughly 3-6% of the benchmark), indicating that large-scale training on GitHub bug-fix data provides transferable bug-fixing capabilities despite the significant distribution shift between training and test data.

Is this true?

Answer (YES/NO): NO